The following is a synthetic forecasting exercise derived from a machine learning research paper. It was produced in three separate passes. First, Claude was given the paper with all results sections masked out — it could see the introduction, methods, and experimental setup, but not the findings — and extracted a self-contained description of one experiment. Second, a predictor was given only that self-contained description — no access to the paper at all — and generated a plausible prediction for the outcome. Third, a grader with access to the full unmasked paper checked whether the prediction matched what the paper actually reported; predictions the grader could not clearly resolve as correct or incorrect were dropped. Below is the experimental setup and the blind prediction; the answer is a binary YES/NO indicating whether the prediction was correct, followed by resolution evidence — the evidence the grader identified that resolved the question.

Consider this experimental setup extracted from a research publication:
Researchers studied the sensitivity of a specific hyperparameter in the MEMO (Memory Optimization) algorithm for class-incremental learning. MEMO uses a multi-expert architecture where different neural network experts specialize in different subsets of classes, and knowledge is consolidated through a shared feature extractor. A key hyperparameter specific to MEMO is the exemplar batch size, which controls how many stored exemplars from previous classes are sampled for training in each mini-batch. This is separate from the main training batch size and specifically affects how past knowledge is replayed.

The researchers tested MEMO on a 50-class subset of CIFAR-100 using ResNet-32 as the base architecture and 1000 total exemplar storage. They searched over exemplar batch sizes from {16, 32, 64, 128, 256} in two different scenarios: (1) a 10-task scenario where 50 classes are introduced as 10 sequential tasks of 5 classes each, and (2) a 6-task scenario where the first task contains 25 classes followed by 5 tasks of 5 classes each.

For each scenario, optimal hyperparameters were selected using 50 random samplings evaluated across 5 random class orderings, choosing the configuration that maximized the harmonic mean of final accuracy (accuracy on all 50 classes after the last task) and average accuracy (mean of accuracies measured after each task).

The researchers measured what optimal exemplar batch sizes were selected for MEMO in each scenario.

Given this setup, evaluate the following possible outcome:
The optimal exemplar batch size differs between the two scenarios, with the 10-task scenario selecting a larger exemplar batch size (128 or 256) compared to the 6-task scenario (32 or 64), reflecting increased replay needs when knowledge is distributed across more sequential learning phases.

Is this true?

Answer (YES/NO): NO